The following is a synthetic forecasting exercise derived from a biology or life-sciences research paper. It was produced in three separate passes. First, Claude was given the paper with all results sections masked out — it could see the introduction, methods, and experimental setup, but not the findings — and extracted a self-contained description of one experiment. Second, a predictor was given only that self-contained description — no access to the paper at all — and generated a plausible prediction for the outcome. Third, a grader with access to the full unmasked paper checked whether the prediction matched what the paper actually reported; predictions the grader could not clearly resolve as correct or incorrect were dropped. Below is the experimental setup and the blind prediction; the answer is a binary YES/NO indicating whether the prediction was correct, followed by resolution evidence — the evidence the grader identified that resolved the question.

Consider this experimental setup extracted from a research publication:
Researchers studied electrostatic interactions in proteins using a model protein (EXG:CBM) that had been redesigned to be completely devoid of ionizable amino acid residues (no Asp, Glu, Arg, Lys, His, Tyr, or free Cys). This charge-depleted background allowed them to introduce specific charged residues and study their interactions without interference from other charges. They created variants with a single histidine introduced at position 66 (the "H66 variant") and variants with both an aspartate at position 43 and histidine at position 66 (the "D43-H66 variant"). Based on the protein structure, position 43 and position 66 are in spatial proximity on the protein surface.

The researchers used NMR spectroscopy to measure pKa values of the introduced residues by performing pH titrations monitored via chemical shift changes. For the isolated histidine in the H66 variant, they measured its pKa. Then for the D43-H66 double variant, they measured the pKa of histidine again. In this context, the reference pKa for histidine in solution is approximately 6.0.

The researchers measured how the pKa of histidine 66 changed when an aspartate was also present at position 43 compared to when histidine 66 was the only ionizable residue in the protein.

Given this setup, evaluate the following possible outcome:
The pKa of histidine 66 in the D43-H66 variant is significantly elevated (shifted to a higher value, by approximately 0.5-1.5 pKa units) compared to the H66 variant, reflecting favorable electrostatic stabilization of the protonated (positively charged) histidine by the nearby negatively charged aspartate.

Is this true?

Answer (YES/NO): NO